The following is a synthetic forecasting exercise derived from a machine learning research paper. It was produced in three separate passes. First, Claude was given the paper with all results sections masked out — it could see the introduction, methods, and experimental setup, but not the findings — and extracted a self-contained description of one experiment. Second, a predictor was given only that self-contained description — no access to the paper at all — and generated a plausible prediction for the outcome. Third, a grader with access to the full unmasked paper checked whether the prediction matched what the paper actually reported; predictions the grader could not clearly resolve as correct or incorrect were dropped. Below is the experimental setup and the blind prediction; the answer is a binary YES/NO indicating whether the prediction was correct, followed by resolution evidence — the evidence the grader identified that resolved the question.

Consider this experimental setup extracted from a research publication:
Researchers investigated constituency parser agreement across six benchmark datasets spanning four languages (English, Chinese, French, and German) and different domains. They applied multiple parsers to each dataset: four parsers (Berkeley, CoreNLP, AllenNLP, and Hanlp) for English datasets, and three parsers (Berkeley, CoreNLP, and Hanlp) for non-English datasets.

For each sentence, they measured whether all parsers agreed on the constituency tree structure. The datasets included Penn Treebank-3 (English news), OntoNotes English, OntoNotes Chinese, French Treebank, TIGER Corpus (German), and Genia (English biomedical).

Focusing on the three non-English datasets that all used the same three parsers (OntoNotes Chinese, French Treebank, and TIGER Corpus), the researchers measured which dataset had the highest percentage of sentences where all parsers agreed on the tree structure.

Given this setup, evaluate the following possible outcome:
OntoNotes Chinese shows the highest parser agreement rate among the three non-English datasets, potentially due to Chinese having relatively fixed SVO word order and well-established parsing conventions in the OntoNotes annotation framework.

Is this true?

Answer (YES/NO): YES